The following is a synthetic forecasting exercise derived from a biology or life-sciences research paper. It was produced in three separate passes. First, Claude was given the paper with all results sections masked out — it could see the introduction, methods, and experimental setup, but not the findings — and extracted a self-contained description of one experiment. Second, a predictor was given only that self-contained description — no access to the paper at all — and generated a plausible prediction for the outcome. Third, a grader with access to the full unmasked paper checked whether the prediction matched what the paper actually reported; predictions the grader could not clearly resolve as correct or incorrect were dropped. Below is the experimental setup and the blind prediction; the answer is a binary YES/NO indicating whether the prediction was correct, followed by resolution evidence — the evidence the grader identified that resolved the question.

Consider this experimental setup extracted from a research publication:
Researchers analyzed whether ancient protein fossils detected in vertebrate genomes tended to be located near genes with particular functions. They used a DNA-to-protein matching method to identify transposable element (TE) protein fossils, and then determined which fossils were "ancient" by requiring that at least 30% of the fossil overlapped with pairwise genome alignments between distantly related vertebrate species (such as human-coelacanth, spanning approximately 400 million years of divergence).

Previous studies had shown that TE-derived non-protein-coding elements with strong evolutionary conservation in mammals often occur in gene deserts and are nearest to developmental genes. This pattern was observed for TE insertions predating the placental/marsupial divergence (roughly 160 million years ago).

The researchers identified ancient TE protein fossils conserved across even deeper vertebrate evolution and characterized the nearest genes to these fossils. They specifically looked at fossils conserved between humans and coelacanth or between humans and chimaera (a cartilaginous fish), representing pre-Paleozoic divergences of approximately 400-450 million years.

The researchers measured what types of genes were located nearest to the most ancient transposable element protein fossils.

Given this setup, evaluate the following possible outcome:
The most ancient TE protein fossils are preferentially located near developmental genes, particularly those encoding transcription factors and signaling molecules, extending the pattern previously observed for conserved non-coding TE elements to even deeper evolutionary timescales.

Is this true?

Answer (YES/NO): YES